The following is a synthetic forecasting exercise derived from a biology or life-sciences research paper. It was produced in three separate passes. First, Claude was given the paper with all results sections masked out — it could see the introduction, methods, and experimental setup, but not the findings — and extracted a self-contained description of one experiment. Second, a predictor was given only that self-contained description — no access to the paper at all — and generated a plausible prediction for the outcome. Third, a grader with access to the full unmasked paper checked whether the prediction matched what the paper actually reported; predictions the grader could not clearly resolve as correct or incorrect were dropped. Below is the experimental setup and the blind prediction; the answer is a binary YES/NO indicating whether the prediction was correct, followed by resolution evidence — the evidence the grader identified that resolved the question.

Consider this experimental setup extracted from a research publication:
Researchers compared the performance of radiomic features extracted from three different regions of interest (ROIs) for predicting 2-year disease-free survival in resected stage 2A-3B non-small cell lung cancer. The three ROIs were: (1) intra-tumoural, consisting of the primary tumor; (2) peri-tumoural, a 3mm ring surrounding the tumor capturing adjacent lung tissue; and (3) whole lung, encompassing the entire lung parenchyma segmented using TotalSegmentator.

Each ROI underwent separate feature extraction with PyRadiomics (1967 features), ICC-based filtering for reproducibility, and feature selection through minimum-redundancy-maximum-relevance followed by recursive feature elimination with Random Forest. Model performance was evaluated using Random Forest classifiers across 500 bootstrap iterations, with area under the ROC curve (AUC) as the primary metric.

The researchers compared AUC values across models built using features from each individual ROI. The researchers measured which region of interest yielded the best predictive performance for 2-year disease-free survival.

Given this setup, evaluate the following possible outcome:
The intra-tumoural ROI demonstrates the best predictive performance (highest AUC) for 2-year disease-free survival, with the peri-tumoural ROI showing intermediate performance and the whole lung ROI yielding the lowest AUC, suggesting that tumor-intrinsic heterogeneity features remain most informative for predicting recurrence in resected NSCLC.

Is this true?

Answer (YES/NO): NO